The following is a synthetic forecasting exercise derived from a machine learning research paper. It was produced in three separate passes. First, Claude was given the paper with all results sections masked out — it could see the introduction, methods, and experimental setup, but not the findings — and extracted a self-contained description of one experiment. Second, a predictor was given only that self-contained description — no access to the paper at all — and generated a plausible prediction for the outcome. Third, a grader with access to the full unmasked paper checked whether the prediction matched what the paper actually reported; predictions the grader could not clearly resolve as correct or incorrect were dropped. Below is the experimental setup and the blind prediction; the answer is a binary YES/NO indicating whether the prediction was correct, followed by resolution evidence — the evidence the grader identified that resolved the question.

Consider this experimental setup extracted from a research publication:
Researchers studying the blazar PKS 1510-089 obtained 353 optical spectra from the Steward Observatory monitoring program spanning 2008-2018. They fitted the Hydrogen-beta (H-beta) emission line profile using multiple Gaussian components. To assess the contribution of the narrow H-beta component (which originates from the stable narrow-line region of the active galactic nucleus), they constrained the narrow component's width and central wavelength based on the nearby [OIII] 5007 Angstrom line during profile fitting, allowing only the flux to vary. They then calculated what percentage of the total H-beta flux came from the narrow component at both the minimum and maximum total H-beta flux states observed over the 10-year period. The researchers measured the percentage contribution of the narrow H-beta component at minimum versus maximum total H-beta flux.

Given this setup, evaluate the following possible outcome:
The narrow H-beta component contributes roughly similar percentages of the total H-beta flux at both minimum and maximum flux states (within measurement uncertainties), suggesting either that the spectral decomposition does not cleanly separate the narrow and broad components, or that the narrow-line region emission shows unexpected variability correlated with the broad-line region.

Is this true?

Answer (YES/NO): NO